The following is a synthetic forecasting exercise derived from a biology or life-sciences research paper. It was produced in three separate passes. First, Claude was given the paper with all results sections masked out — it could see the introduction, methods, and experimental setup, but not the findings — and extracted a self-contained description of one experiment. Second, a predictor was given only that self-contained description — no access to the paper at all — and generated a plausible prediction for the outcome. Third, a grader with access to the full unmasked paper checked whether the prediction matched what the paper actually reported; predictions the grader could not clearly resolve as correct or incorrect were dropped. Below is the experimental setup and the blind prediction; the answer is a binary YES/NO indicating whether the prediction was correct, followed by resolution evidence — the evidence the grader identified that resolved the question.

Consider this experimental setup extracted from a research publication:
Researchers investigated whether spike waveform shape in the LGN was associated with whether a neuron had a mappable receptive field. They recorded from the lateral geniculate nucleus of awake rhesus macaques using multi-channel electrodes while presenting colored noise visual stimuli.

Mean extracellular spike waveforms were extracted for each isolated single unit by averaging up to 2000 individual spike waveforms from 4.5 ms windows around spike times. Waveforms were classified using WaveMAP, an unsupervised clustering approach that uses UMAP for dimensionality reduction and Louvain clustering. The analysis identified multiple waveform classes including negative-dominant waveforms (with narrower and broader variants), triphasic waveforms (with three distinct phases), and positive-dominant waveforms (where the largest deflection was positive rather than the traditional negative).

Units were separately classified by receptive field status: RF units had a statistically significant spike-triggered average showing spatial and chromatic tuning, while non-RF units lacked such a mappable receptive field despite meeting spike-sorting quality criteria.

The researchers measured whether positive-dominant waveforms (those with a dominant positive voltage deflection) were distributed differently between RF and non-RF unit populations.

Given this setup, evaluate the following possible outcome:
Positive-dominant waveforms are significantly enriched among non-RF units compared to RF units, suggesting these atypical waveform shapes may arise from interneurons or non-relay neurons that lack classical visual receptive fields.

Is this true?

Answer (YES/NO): NO